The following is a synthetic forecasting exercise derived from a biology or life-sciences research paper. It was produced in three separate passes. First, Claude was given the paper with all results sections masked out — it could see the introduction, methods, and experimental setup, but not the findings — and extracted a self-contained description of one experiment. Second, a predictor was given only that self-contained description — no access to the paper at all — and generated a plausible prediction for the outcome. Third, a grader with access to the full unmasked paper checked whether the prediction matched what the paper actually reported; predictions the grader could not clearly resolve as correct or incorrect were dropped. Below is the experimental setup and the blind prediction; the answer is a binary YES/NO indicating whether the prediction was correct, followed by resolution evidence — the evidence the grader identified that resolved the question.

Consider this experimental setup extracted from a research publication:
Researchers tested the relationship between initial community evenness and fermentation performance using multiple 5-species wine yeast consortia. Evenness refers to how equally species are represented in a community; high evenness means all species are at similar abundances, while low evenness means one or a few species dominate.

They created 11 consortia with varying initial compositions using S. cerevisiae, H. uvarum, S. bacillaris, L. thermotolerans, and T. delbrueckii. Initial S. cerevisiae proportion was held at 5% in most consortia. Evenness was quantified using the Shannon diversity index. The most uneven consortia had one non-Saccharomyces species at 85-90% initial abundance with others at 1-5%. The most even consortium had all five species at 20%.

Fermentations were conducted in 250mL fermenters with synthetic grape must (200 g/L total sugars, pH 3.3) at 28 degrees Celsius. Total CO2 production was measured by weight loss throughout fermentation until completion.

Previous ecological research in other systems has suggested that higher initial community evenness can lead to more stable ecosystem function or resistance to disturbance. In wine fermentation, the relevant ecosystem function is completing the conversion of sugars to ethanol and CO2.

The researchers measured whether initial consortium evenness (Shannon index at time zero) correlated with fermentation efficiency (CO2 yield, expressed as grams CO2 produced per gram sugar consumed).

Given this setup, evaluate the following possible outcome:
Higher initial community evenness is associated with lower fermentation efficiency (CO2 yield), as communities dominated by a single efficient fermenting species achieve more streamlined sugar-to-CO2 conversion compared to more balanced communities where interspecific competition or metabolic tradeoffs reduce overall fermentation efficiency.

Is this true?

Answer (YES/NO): NO